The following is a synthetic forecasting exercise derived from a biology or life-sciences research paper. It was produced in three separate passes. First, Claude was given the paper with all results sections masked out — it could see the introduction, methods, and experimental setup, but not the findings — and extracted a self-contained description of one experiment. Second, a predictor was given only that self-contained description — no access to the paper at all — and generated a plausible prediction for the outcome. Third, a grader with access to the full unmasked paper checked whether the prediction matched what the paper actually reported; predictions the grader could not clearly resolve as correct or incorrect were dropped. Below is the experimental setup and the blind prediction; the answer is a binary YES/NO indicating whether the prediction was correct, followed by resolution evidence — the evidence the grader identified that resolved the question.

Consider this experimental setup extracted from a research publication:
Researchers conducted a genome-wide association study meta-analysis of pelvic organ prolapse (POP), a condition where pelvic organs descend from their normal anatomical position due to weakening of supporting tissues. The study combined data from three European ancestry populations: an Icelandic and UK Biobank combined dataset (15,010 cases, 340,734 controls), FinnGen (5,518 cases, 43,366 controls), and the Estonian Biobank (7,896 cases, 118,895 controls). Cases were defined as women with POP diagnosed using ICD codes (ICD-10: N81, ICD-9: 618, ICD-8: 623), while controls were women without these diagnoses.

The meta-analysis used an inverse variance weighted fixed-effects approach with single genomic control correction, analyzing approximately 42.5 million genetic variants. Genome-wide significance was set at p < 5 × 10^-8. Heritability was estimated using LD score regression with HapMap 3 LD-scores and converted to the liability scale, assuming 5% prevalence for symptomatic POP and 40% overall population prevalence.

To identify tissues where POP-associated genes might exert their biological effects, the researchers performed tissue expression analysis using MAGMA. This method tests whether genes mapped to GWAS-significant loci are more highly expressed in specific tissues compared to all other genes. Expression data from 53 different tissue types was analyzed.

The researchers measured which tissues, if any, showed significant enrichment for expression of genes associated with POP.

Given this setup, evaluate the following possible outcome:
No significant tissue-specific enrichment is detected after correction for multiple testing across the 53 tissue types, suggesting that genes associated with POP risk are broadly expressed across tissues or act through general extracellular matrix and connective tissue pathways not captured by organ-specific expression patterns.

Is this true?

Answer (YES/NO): NO